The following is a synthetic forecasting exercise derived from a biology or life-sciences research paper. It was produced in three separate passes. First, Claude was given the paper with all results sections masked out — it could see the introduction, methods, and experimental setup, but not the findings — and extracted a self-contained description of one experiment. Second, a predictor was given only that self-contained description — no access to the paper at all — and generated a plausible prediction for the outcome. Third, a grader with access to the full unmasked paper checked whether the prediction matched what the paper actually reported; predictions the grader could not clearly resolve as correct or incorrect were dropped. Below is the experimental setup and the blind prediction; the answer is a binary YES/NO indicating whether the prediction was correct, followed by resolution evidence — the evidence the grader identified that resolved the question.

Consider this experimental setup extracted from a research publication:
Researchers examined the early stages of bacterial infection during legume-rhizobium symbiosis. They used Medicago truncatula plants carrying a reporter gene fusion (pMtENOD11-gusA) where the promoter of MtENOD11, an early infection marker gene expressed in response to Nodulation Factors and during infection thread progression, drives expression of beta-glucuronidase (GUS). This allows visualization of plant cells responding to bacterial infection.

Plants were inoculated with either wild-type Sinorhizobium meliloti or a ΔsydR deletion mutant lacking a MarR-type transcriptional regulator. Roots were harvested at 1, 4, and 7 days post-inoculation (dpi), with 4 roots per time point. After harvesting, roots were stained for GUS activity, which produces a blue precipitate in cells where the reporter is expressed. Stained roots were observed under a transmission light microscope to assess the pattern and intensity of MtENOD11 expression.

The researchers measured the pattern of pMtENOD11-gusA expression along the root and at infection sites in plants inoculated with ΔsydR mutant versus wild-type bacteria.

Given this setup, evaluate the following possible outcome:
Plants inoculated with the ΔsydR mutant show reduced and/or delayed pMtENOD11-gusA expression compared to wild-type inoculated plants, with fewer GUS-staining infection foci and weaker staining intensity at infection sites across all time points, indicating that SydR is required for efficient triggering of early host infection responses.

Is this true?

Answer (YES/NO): NO